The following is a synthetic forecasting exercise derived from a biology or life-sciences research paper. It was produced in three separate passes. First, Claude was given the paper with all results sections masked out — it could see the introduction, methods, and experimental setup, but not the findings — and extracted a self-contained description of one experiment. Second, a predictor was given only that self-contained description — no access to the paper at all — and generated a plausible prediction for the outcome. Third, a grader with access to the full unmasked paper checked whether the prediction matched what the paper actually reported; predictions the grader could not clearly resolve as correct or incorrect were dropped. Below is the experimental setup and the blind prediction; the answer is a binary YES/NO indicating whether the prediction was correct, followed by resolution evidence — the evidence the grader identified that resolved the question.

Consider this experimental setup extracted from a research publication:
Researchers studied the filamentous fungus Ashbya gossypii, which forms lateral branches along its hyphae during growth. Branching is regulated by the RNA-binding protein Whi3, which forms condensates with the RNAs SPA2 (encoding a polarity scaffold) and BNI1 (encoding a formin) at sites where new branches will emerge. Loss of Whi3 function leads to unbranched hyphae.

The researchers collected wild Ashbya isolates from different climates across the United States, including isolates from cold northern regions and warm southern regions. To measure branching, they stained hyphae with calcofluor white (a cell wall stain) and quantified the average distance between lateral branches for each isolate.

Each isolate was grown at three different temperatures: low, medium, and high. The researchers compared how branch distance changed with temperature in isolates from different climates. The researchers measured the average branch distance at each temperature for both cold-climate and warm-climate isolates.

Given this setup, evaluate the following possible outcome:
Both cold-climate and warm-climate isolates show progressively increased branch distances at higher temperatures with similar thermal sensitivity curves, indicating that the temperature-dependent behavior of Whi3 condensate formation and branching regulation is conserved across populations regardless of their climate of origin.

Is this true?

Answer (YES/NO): NO